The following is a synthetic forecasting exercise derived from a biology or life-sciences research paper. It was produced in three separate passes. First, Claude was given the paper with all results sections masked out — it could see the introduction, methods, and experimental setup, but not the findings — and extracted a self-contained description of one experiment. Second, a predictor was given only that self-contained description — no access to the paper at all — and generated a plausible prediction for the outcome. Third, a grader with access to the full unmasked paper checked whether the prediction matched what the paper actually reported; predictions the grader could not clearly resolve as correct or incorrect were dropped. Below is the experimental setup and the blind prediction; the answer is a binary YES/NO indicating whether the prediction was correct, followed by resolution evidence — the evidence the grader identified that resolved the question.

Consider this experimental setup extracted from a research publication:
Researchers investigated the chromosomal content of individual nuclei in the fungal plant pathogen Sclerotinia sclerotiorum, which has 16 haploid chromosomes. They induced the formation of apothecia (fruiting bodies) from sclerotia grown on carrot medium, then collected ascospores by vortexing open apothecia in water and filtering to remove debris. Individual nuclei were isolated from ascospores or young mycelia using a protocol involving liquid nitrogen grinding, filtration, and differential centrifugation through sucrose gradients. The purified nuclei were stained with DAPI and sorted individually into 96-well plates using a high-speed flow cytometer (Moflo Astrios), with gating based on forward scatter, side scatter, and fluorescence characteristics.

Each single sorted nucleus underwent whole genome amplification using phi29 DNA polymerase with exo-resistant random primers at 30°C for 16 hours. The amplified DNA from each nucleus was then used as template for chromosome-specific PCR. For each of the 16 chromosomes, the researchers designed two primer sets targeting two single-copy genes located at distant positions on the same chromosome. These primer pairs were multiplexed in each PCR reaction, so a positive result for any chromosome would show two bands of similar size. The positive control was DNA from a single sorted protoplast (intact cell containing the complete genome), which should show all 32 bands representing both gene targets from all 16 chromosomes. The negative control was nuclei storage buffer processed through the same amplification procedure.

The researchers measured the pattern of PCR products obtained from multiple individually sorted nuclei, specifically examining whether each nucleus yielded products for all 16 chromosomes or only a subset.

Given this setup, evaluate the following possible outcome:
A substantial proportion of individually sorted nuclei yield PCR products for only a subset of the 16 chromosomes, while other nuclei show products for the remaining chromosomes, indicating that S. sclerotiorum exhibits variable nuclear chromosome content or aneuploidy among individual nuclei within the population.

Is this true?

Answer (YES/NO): YES